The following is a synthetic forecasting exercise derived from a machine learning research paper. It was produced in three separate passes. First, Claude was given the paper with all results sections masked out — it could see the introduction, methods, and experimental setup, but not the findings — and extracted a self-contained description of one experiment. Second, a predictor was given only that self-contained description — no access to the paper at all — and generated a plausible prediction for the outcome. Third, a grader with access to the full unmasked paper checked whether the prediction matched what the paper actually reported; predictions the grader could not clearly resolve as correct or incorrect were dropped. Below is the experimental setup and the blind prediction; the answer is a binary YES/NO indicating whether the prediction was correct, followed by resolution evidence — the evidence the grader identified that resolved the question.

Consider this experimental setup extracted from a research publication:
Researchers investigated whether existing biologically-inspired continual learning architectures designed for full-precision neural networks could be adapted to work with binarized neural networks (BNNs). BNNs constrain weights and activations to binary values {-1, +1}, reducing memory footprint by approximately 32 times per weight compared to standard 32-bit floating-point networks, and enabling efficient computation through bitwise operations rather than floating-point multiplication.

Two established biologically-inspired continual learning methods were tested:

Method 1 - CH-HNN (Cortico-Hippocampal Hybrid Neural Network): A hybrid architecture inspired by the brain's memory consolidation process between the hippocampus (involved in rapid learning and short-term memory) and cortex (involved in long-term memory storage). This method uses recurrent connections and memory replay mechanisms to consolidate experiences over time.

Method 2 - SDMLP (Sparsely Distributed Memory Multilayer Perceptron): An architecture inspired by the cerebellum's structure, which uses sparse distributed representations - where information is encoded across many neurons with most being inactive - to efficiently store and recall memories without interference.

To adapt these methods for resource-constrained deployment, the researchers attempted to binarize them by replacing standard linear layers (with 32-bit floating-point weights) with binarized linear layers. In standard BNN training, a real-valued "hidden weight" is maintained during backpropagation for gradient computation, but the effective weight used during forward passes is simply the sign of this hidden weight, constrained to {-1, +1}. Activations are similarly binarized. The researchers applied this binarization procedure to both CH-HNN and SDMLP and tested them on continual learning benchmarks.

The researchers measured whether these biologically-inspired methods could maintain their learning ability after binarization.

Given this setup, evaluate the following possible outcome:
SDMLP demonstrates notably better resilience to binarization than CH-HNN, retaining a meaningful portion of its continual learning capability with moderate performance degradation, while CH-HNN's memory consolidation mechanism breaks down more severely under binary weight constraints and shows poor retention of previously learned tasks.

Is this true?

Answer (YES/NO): NO